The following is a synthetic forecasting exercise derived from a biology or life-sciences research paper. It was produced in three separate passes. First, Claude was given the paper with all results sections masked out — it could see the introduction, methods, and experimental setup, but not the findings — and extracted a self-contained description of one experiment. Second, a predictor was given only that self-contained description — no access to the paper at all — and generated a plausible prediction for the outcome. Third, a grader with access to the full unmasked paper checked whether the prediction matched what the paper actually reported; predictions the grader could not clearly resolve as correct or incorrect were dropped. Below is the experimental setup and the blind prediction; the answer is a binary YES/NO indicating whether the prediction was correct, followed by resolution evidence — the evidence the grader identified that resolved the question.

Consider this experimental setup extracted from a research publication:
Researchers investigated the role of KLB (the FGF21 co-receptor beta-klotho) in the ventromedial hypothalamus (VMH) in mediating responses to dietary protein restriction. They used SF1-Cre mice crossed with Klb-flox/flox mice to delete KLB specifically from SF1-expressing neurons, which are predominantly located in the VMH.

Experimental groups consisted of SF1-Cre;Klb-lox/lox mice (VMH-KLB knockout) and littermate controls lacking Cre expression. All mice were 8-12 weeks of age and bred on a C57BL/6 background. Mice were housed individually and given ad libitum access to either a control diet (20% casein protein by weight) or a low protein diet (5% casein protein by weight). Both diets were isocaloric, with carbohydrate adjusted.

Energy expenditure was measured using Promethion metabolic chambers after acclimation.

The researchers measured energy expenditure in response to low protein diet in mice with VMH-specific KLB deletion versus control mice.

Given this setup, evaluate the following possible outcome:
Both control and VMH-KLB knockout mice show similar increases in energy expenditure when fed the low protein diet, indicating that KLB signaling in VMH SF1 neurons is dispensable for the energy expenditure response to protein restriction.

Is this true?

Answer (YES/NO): YES